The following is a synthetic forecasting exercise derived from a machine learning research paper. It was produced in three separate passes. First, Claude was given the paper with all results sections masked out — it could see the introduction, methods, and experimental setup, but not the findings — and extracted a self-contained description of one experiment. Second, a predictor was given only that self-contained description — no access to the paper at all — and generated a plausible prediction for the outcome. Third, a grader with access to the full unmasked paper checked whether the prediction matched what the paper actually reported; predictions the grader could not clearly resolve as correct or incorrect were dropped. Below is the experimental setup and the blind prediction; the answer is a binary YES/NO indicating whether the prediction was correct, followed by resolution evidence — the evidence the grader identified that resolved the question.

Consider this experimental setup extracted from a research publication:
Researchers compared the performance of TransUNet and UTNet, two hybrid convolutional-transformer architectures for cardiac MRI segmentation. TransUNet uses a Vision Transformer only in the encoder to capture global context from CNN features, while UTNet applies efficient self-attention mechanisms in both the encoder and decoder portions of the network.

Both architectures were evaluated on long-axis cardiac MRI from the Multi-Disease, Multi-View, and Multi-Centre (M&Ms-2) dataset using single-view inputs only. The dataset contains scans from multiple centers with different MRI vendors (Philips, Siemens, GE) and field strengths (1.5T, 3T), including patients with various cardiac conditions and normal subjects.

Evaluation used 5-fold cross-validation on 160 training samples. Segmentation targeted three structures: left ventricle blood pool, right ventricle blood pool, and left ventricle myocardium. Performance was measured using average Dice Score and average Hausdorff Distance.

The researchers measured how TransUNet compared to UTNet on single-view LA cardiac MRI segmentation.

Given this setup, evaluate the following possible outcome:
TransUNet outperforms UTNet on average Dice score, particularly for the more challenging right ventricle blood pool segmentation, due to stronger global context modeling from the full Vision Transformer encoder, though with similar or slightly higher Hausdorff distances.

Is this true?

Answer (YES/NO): NO